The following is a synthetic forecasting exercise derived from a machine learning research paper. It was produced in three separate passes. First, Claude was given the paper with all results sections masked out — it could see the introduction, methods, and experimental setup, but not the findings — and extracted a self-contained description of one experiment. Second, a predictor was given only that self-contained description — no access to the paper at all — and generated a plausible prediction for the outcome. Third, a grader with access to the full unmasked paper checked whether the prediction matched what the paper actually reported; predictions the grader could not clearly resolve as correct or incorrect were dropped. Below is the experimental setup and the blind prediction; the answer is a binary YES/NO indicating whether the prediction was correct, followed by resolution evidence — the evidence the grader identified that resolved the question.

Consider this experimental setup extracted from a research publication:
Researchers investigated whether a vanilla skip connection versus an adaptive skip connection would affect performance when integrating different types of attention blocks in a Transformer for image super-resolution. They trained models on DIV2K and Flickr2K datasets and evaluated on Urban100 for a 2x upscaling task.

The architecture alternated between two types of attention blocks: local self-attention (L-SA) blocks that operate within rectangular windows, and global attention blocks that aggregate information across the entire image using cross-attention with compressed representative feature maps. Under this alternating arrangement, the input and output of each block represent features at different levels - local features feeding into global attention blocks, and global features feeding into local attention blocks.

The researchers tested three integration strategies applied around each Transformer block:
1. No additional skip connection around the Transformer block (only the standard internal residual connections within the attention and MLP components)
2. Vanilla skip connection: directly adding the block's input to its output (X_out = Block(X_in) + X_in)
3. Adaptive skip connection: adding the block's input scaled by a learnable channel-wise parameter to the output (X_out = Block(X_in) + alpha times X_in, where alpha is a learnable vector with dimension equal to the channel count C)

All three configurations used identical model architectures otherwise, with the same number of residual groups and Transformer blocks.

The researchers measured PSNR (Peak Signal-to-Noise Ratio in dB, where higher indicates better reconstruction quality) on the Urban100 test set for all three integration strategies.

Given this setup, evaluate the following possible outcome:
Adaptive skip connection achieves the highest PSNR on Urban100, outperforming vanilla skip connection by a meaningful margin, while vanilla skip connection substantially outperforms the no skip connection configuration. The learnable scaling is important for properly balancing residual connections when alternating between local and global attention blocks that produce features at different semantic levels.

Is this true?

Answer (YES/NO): NO